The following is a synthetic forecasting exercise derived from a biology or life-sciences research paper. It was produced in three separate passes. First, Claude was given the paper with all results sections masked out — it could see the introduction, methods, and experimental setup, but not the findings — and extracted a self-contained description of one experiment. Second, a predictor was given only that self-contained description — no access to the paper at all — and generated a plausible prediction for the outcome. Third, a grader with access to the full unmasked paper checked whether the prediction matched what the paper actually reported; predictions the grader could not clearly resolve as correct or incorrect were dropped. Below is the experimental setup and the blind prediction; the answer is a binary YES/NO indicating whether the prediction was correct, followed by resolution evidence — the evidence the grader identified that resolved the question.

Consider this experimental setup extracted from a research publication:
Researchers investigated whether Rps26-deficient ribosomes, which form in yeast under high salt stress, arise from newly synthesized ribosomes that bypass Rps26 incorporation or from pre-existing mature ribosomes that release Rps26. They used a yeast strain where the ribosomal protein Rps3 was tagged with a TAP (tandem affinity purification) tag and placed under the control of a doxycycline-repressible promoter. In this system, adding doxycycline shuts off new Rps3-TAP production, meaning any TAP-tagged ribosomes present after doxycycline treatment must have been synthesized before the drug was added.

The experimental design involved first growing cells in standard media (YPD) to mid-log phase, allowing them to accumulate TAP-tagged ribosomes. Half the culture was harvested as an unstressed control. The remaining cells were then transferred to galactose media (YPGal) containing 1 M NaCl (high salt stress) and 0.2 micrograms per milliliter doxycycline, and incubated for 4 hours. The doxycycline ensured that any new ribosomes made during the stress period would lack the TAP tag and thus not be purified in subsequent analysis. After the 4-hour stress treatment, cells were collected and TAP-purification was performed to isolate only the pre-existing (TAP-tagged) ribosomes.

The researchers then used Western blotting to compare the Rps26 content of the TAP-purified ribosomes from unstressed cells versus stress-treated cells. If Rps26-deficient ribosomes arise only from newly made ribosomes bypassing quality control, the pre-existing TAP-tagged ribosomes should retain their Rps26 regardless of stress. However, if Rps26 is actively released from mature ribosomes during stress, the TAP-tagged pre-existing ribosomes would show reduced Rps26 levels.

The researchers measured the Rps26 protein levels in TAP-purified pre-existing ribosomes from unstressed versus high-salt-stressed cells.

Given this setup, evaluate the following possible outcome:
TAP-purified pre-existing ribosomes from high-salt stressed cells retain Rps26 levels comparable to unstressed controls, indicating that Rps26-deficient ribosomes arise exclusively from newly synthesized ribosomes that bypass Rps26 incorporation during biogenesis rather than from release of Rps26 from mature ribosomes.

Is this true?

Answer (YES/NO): NO